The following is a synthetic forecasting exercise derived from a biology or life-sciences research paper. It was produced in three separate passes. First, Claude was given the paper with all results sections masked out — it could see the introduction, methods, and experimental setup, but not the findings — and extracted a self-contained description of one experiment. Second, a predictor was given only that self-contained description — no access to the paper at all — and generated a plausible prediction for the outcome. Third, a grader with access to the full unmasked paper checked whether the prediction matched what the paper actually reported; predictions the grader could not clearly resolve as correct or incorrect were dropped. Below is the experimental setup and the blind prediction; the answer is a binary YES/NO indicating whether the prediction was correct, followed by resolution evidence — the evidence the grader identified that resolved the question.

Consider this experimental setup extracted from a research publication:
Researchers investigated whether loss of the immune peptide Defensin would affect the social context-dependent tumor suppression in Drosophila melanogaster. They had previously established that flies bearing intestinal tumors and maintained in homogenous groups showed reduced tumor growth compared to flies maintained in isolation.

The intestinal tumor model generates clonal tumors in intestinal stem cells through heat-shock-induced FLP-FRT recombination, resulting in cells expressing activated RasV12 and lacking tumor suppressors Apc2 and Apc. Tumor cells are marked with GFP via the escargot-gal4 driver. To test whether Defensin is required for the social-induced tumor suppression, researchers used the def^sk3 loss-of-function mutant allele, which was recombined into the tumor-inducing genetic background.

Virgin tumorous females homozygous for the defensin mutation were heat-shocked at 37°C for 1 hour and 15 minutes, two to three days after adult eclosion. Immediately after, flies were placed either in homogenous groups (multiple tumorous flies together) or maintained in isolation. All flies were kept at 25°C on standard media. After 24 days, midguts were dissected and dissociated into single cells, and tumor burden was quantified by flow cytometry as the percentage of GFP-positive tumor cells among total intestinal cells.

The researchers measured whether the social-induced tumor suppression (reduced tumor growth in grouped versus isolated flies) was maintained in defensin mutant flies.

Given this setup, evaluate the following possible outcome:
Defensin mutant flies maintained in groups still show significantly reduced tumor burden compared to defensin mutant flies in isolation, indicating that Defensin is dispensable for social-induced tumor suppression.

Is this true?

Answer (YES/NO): YES